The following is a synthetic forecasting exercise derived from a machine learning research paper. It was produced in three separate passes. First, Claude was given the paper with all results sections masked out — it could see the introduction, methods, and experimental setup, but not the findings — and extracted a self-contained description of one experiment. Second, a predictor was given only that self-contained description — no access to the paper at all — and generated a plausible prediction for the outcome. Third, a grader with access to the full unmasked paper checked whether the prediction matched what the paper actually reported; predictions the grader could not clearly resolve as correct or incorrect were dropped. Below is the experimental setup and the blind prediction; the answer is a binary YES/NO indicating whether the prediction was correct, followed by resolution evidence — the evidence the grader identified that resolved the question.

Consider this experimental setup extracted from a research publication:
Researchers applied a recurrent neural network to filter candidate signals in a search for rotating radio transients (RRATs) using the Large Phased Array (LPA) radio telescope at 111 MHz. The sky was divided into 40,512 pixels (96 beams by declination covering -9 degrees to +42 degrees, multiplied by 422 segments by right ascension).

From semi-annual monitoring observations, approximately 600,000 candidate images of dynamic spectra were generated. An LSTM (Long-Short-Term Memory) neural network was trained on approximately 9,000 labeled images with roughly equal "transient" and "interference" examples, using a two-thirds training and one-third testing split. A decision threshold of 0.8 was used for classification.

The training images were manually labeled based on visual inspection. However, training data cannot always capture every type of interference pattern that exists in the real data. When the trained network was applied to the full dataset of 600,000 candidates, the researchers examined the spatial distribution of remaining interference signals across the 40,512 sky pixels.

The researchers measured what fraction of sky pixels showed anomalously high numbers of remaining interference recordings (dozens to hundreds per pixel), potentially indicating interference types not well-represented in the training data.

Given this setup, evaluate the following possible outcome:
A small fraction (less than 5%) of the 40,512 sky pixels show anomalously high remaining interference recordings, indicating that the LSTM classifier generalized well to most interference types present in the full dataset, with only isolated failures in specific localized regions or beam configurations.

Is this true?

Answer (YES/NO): YES